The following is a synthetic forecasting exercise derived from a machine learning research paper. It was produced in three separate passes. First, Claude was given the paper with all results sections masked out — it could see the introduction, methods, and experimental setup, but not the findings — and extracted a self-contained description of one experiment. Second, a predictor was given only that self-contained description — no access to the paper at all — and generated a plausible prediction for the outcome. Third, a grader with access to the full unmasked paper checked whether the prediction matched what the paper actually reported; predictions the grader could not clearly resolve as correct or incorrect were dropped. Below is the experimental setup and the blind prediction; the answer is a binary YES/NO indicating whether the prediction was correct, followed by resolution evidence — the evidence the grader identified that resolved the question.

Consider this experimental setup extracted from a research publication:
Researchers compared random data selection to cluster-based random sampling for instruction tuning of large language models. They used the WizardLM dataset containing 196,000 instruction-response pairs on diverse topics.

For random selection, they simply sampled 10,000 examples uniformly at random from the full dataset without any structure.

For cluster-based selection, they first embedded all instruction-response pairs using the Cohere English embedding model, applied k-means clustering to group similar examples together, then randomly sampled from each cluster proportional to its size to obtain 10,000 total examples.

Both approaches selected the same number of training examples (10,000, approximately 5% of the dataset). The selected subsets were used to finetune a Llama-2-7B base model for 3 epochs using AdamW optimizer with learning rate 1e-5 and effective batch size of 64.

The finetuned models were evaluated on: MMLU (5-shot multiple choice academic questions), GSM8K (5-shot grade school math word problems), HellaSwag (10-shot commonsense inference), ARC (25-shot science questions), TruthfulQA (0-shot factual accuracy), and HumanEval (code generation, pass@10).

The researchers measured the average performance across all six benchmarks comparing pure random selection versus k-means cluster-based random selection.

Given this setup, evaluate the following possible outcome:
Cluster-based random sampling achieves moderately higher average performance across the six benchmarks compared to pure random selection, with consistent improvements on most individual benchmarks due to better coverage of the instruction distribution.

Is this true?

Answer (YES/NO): YES